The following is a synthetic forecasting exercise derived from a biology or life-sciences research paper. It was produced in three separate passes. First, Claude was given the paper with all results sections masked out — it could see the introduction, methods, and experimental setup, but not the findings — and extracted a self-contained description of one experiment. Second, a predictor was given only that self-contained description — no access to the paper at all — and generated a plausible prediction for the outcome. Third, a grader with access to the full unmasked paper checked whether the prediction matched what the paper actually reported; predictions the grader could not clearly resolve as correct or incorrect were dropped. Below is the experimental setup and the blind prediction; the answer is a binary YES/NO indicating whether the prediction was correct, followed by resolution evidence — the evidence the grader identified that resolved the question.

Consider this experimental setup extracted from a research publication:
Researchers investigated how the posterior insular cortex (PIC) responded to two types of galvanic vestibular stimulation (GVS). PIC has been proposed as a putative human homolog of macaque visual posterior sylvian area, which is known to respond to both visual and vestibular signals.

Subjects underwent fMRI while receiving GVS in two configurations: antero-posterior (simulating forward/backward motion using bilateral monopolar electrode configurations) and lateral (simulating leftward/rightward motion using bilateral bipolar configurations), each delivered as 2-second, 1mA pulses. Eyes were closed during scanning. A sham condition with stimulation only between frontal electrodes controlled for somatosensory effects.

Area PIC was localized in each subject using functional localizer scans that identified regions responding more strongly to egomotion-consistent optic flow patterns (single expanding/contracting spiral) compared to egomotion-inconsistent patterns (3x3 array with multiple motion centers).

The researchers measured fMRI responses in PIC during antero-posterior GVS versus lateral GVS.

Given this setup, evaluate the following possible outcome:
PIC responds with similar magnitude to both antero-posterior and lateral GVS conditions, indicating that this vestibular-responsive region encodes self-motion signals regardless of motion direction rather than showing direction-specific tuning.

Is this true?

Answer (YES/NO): NO